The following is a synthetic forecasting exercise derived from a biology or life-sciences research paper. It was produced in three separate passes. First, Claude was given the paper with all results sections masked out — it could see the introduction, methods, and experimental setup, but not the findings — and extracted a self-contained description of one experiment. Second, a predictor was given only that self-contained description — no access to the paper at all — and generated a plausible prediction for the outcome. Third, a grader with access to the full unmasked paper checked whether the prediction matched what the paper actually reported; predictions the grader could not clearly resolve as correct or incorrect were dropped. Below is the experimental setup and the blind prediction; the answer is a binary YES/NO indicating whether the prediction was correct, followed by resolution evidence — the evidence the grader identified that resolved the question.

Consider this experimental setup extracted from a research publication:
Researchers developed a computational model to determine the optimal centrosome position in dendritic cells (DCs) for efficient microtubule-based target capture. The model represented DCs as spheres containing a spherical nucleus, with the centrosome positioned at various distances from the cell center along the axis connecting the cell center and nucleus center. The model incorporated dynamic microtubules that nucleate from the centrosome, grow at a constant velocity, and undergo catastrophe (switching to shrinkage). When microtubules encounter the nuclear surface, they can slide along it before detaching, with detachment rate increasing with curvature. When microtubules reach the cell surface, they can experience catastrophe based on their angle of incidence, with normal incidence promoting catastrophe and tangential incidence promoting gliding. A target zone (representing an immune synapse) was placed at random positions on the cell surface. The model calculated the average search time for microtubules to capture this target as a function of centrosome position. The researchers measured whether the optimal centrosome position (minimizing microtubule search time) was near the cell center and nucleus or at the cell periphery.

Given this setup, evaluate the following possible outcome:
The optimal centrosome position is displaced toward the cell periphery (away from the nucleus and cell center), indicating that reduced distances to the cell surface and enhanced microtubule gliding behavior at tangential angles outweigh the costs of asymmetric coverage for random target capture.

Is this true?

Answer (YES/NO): NO